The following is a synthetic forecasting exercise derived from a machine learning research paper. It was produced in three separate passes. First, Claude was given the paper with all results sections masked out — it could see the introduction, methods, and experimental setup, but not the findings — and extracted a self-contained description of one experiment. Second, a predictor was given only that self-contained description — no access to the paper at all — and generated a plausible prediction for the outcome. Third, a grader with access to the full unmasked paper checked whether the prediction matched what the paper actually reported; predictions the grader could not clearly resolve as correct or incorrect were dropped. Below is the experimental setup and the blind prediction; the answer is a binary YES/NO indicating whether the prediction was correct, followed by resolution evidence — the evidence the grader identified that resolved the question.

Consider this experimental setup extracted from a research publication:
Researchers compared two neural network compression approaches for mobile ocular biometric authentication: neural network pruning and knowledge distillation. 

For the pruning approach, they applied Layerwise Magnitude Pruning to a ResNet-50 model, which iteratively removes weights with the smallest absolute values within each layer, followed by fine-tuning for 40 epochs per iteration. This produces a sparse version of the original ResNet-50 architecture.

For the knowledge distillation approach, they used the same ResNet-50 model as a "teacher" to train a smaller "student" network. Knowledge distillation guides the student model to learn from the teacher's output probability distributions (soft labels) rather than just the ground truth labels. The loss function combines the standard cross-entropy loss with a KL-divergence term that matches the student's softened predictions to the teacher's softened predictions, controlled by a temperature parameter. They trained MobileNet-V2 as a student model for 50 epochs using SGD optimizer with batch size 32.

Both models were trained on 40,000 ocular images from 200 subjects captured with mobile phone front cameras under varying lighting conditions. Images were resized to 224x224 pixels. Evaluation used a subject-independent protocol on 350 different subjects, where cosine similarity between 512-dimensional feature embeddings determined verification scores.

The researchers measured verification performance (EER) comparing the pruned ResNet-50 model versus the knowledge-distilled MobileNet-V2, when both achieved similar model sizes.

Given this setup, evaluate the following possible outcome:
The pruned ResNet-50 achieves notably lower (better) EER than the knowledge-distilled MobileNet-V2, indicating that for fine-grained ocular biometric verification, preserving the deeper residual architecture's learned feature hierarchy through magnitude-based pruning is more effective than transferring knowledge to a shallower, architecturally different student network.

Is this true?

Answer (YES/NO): NO